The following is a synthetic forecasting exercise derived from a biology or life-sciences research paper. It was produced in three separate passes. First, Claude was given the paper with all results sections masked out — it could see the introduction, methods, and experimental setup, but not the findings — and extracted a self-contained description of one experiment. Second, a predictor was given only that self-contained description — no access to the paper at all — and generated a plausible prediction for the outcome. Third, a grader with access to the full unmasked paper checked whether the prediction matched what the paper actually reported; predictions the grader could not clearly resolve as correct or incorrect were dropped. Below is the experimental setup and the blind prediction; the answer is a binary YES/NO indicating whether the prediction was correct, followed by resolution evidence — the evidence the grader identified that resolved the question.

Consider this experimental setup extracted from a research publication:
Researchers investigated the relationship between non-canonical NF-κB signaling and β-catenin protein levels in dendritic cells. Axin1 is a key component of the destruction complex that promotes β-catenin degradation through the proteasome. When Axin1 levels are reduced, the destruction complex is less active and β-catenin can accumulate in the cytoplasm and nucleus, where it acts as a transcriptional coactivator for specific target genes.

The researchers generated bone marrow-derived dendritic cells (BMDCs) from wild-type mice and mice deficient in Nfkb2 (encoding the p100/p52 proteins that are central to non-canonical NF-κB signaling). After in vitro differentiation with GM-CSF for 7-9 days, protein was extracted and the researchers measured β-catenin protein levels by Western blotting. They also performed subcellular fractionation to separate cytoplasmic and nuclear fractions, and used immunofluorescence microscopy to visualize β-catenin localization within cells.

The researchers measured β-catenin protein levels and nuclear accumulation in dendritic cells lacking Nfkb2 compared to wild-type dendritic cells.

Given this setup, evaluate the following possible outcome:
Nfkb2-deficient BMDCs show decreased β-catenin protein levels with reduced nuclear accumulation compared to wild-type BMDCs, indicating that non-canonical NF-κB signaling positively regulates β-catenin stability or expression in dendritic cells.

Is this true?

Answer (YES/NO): NO